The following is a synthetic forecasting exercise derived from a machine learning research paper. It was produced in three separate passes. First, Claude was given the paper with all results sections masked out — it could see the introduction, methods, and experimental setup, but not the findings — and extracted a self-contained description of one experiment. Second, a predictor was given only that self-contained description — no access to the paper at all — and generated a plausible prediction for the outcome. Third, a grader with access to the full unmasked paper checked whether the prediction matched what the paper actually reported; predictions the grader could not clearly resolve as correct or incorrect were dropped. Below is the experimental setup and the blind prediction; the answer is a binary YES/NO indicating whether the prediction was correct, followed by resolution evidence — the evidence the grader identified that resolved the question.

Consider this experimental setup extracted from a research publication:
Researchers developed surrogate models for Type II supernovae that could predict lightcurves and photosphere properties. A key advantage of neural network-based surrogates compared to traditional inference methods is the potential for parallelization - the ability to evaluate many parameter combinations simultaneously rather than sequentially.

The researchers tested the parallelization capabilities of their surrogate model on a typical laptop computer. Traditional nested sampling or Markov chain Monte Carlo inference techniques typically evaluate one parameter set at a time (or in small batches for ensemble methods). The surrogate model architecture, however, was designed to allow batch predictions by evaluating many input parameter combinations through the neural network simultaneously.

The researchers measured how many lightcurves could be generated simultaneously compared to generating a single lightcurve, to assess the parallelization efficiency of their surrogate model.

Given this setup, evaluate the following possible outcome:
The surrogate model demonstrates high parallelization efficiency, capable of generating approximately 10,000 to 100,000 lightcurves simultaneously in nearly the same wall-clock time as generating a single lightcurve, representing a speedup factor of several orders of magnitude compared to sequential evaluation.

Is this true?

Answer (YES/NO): YES